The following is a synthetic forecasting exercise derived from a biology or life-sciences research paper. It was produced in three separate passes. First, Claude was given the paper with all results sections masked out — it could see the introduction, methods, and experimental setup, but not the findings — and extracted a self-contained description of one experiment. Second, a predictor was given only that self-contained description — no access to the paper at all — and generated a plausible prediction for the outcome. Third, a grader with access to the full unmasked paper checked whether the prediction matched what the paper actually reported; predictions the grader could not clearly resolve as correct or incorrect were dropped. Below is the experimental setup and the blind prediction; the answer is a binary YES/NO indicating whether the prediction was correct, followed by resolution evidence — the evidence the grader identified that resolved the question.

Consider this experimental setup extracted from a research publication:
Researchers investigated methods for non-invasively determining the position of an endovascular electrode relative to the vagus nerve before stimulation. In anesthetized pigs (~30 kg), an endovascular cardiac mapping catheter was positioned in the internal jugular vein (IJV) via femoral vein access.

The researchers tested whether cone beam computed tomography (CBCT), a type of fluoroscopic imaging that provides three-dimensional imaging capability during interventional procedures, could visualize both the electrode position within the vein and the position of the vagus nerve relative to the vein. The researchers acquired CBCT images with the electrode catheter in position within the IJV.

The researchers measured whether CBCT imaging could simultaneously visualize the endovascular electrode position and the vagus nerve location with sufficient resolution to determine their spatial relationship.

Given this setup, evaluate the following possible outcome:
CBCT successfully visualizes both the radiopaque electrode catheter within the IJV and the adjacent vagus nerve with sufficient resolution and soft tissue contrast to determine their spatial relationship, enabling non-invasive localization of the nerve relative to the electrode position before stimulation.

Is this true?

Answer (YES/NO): NO